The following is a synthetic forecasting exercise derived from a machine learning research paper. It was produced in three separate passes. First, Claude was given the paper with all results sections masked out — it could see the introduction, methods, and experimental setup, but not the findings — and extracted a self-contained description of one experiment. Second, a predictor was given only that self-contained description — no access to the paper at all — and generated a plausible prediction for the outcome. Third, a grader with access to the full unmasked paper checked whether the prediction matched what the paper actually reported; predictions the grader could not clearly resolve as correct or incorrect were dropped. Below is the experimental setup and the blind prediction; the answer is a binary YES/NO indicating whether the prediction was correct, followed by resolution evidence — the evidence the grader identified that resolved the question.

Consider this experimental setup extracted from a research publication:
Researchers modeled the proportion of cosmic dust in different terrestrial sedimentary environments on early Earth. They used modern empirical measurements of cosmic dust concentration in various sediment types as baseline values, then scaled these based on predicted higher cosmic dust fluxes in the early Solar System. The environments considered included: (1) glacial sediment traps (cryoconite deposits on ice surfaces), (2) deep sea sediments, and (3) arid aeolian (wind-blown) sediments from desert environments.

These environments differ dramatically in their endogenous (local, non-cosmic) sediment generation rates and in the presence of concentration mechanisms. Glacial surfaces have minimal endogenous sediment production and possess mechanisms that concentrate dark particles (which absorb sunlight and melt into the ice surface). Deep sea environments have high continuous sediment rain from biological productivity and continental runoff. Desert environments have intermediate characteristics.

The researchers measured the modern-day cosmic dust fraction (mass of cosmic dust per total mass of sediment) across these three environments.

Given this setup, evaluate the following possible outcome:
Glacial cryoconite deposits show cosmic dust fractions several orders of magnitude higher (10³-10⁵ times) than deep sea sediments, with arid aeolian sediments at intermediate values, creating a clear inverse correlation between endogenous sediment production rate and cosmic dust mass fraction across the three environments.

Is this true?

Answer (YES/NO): YES